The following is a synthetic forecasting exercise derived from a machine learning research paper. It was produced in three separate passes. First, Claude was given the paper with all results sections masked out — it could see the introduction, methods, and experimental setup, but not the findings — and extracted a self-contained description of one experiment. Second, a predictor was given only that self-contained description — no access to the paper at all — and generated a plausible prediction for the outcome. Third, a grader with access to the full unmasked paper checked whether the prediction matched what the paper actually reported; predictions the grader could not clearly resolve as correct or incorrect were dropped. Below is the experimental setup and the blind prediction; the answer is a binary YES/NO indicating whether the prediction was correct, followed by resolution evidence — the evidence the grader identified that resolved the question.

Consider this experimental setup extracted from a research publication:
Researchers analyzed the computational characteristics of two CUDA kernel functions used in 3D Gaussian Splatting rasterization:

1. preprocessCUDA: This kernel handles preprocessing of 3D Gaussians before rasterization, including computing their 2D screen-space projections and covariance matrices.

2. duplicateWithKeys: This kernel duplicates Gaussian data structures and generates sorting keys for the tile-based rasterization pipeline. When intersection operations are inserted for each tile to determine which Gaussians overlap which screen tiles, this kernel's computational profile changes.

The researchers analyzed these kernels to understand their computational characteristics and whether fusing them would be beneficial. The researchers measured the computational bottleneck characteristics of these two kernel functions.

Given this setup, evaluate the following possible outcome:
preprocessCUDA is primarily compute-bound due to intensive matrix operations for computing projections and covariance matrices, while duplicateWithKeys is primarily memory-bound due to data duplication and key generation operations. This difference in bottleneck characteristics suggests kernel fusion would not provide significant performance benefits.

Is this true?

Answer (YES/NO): NO